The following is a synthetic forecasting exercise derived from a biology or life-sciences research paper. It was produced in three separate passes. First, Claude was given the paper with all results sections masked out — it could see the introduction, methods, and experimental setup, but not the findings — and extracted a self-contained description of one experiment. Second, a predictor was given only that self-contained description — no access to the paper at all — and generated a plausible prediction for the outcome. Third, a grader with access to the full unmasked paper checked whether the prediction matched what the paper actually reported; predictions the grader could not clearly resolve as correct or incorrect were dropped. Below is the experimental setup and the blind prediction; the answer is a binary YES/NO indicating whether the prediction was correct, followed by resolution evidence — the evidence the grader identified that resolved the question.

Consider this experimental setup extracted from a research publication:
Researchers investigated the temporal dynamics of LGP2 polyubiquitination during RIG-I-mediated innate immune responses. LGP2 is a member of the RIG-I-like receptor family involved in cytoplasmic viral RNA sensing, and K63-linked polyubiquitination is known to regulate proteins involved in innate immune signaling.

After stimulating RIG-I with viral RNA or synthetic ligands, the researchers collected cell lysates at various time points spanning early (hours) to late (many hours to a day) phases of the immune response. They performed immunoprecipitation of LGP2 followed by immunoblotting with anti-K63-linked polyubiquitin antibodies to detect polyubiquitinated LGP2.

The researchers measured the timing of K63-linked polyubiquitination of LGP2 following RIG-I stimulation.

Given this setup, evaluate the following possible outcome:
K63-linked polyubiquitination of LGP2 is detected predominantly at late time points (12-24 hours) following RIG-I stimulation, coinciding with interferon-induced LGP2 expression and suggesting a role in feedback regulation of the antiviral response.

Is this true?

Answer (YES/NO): NO